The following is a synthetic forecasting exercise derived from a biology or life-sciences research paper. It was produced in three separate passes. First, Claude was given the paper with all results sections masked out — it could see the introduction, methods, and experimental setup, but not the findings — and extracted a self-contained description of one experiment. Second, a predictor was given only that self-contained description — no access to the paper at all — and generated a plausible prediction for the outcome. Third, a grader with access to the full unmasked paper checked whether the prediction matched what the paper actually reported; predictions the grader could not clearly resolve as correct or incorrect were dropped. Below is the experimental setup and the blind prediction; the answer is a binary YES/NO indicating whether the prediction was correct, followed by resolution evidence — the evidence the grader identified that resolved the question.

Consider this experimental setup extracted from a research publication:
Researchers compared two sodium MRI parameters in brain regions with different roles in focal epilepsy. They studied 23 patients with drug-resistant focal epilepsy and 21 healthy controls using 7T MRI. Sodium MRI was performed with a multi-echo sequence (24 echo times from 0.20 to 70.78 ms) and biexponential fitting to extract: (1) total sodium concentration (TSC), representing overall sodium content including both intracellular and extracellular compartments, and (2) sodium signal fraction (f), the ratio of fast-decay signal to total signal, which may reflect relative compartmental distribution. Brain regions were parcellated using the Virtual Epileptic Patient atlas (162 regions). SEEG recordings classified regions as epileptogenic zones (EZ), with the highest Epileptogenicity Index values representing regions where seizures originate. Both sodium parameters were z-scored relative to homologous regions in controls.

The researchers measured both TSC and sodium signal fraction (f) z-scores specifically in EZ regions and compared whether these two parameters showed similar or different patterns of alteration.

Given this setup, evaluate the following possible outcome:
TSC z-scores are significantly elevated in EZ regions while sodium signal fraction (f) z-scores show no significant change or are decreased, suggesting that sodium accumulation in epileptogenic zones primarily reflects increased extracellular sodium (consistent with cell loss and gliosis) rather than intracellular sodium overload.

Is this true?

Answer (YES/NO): NO